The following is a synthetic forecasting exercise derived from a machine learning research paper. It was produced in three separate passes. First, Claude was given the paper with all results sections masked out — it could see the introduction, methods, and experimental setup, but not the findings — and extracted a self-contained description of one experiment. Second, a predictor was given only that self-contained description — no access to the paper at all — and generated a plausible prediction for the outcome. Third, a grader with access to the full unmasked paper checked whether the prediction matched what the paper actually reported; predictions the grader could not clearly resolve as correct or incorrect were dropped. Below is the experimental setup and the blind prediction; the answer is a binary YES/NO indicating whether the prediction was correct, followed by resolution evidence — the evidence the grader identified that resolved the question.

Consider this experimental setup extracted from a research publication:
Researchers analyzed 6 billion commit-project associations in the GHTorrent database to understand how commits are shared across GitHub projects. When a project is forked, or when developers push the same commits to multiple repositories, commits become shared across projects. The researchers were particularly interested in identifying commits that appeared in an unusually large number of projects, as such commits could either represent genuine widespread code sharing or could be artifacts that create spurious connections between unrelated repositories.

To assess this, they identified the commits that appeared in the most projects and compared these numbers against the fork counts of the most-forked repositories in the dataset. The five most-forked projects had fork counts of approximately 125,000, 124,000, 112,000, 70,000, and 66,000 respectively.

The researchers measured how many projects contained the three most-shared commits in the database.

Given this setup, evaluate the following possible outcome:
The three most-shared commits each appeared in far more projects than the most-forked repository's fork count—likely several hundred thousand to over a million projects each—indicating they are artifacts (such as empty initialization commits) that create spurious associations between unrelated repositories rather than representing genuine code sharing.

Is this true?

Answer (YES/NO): NO